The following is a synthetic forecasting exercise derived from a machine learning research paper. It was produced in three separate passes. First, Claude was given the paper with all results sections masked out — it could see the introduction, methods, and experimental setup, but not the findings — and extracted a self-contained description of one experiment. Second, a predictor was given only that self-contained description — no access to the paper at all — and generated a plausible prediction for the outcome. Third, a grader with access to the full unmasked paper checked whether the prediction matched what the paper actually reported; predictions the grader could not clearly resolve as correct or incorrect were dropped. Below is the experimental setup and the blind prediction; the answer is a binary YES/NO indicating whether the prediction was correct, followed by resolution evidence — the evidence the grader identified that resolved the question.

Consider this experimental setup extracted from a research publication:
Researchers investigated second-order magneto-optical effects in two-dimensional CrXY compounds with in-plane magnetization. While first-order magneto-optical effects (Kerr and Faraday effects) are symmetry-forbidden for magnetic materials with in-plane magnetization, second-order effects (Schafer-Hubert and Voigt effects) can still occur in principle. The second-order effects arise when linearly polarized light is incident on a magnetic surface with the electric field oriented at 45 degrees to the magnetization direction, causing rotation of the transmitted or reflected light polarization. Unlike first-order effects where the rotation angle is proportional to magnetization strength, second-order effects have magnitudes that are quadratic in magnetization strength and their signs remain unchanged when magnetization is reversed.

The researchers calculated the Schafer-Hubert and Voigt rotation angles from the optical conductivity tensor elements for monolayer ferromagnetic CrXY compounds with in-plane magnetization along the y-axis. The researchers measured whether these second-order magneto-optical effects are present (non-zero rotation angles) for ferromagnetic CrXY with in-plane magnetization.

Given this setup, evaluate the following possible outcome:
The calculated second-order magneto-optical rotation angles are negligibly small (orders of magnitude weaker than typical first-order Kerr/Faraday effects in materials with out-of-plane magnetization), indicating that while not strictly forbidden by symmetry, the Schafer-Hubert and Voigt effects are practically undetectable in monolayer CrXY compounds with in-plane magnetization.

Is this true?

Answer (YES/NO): NO